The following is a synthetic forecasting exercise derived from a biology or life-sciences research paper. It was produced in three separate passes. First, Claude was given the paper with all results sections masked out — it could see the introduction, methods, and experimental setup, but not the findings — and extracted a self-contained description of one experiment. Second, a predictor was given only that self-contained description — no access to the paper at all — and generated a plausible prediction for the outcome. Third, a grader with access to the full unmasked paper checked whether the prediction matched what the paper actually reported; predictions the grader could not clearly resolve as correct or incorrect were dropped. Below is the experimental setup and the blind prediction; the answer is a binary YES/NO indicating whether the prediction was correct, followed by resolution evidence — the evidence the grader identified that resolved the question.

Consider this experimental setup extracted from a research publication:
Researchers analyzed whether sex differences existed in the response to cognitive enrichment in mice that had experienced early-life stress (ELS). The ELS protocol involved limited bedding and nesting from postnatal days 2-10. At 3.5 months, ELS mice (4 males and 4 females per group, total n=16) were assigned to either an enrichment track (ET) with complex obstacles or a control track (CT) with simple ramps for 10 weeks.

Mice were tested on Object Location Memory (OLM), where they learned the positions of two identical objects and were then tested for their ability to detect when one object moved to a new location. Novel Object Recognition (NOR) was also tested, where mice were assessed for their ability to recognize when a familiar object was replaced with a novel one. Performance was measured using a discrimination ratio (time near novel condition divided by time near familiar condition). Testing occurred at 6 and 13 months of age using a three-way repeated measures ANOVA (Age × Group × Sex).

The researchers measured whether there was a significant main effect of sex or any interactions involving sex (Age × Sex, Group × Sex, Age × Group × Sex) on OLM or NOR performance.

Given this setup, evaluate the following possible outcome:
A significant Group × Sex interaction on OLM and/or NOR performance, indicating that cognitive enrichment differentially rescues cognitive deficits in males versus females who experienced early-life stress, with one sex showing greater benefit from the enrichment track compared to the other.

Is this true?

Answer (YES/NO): NO